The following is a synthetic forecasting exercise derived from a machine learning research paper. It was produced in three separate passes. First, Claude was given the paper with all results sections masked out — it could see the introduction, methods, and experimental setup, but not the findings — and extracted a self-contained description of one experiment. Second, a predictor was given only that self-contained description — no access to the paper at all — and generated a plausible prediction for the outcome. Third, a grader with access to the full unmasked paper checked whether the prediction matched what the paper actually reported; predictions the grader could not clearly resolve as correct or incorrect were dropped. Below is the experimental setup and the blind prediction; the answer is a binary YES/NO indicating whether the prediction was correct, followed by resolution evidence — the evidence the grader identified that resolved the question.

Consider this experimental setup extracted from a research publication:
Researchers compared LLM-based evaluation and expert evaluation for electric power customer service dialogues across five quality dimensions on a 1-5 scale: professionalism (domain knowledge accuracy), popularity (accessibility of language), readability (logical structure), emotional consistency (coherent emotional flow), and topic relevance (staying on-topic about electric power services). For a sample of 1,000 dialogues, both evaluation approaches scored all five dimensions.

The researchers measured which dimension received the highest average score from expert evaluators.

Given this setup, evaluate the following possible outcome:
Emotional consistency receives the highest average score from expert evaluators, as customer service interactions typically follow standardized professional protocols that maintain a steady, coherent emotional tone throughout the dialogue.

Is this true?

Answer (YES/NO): YES